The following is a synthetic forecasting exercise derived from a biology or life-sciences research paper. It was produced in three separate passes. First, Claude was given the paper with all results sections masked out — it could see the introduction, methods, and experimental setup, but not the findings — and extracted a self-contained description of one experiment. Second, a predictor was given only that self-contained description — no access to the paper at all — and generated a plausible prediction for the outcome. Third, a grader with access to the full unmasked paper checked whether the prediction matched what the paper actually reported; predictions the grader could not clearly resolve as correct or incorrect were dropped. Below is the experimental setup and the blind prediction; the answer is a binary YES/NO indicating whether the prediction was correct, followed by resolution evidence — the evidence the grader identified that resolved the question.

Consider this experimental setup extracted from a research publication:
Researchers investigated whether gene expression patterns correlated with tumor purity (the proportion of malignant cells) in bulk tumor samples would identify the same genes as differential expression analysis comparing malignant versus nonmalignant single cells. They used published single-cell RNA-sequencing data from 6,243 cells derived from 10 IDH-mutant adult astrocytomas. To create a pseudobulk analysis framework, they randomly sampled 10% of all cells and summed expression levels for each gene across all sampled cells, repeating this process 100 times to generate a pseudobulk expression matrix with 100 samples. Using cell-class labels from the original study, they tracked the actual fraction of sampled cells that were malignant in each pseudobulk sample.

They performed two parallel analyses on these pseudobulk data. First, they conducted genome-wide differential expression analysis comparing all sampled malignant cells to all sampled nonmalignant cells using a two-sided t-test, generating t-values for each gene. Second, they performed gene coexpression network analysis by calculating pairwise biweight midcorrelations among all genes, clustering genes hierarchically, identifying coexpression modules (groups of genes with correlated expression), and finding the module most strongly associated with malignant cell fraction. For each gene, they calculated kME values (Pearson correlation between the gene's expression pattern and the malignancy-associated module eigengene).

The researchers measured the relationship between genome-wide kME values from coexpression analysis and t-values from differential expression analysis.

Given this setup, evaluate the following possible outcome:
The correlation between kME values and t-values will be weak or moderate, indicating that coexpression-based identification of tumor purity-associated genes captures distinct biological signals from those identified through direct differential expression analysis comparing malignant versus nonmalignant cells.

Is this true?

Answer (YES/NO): NO